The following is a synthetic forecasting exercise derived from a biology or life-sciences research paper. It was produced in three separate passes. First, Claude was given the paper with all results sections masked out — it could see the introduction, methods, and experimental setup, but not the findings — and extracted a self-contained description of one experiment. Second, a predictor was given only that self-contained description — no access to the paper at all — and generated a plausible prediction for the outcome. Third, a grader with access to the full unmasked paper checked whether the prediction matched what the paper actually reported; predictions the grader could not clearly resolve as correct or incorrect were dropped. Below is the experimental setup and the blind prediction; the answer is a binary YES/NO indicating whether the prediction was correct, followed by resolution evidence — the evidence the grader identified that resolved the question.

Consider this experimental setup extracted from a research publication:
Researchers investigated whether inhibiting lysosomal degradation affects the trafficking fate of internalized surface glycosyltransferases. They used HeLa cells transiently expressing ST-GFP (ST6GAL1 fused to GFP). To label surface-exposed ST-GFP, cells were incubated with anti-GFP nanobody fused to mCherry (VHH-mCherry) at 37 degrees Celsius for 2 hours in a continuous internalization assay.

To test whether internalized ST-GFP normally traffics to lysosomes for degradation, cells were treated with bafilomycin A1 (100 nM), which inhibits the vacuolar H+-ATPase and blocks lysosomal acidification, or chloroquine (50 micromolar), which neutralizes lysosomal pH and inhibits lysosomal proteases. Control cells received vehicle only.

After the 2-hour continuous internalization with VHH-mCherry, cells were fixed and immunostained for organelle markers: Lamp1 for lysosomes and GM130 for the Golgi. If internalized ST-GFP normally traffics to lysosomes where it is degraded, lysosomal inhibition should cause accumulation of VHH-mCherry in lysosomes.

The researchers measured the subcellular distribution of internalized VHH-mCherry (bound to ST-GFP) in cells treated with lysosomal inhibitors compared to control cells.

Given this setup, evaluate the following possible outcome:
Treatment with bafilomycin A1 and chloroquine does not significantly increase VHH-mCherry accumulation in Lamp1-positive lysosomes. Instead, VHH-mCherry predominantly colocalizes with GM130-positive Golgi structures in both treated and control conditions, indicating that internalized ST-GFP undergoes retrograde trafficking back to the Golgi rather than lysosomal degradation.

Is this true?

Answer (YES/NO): NO